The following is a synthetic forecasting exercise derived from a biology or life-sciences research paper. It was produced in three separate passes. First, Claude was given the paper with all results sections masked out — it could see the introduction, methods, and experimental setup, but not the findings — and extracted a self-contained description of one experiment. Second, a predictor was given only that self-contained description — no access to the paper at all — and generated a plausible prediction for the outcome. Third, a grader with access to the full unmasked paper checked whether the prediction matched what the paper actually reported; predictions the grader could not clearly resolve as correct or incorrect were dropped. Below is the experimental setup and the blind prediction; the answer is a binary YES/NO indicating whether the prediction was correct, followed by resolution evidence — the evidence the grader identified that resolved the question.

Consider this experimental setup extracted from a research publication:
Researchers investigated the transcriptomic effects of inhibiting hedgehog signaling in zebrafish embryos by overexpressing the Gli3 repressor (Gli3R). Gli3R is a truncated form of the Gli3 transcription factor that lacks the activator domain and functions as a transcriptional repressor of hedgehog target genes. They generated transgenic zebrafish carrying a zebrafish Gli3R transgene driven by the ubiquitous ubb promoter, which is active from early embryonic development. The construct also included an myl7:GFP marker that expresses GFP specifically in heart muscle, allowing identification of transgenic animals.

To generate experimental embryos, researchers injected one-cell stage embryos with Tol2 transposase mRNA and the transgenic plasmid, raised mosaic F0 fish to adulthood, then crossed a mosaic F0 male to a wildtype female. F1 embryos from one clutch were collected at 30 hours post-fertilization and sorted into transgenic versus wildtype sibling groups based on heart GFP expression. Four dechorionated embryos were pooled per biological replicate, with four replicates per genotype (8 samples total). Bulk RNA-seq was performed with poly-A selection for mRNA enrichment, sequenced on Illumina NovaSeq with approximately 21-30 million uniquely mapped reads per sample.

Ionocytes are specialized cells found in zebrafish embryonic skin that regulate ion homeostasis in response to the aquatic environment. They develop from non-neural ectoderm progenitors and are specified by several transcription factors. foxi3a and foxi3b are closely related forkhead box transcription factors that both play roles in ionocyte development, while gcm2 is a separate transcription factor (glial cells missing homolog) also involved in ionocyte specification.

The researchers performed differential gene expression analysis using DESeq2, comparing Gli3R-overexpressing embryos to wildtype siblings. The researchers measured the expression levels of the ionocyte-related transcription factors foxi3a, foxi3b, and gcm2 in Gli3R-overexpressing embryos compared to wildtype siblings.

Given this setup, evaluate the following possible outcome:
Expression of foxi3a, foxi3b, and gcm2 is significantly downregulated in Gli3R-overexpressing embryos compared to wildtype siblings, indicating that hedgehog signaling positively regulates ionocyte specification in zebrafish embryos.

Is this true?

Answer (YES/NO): NO